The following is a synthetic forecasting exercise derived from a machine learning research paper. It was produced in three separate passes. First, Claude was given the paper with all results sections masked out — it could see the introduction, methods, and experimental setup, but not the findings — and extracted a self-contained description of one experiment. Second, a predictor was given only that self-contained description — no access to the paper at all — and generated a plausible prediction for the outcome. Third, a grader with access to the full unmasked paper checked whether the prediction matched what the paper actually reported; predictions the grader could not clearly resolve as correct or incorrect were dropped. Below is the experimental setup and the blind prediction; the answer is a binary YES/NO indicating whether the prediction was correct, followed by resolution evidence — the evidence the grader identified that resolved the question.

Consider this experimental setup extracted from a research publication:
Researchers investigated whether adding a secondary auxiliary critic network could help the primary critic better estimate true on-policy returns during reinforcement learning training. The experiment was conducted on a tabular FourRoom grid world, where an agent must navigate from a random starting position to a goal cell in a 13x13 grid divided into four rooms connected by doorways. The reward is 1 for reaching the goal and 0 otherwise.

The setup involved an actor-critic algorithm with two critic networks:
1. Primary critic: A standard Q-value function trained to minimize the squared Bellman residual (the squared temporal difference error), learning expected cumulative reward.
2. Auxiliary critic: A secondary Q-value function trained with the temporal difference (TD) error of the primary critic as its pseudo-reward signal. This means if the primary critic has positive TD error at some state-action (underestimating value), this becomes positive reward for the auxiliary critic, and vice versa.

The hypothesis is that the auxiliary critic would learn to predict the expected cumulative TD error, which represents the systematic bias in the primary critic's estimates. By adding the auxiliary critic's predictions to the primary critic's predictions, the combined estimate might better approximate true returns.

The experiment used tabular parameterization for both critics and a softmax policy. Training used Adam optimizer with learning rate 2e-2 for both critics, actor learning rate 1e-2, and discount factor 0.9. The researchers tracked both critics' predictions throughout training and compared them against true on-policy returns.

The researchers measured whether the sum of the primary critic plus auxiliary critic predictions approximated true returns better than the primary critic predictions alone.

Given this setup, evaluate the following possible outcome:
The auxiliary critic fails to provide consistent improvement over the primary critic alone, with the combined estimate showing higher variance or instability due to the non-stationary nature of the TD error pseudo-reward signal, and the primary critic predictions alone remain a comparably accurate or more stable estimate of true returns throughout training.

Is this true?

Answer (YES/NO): NO